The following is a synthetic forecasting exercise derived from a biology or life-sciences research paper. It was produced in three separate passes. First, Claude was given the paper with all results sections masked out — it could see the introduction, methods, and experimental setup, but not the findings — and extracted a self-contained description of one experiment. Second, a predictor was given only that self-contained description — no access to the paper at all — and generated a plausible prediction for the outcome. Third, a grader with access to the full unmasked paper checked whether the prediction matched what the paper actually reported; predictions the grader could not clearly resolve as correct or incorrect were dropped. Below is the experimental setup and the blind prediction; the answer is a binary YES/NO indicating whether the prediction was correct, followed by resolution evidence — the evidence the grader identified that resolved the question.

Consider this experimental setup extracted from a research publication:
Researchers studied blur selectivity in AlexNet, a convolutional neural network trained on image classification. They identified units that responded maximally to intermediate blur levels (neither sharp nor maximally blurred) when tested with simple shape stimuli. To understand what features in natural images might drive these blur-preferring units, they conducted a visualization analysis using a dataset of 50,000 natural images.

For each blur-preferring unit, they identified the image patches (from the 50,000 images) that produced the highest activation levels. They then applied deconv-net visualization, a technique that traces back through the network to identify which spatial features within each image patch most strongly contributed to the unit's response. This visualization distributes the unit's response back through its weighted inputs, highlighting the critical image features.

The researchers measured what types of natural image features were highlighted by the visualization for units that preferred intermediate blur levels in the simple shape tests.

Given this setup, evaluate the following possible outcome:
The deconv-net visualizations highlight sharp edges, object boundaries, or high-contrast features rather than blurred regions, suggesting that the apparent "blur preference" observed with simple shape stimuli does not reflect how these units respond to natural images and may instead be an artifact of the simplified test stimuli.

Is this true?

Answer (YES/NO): NO